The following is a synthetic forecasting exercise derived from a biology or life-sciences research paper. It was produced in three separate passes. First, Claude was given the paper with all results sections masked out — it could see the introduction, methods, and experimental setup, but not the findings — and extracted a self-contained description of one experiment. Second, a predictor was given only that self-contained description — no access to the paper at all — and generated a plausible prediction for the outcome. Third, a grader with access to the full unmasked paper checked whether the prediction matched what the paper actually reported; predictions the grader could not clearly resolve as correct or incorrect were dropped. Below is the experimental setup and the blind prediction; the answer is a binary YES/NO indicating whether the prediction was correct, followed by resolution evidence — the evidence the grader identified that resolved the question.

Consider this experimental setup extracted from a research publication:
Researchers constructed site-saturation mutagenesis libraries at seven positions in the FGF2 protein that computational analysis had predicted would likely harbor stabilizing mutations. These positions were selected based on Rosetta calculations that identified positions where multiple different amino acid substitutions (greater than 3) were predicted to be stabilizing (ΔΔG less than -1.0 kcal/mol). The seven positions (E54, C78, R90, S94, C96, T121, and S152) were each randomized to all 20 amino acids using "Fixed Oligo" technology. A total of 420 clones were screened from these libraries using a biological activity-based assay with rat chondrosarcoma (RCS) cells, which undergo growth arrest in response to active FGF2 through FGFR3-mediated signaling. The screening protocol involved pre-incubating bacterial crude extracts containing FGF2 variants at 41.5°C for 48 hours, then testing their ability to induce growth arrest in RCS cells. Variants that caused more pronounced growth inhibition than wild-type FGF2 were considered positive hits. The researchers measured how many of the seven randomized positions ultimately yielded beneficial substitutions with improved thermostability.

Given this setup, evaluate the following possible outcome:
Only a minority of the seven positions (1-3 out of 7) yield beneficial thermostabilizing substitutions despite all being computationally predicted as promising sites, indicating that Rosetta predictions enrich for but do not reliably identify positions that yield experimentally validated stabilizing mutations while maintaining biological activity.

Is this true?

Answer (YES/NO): NO